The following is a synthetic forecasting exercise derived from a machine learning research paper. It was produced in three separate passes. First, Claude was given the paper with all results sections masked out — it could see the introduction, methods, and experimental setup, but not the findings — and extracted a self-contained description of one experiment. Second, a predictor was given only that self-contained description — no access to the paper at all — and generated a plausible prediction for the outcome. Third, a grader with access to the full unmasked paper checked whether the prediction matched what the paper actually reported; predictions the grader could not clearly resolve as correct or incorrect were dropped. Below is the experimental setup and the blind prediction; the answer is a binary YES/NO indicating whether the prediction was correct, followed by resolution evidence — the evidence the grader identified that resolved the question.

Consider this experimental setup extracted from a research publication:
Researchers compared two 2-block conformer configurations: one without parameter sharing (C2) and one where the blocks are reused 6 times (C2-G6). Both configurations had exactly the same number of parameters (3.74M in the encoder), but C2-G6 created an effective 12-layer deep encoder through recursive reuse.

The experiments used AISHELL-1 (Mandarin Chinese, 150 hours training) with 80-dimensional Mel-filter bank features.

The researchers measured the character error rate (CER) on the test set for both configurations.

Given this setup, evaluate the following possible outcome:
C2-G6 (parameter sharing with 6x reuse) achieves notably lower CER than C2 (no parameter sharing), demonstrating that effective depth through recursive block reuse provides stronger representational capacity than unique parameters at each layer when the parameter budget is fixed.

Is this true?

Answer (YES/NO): YES